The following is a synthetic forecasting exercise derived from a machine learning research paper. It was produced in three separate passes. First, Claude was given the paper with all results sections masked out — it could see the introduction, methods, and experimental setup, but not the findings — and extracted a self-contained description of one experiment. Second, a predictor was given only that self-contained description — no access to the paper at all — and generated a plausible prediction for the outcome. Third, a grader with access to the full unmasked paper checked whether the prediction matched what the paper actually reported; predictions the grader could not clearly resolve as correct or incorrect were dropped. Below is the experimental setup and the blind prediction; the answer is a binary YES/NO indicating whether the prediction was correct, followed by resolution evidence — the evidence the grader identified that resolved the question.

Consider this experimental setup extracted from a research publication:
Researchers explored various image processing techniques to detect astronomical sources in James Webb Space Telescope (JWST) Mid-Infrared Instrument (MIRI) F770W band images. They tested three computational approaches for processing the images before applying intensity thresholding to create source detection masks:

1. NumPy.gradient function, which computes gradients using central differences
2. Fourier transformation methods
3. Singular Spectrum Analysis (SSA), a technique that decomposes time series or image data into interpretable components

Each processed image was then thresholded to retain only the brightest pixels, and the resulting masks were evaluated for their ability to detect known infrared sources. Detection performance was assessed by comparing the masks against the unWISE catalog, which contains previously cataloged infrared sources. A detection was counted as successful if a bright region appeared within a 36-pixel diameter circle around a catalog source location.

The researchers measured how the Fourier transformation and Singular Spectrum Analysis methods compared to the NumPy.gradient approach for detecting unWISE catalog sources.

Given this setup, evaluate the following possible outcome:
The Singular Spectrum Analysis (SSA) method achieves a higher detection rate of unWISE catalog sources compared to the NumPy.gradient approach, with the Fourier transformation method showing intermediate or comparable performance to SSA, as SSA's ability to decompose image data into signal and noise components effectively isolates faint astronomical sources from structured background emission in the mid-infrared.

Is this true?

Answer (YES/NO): NO